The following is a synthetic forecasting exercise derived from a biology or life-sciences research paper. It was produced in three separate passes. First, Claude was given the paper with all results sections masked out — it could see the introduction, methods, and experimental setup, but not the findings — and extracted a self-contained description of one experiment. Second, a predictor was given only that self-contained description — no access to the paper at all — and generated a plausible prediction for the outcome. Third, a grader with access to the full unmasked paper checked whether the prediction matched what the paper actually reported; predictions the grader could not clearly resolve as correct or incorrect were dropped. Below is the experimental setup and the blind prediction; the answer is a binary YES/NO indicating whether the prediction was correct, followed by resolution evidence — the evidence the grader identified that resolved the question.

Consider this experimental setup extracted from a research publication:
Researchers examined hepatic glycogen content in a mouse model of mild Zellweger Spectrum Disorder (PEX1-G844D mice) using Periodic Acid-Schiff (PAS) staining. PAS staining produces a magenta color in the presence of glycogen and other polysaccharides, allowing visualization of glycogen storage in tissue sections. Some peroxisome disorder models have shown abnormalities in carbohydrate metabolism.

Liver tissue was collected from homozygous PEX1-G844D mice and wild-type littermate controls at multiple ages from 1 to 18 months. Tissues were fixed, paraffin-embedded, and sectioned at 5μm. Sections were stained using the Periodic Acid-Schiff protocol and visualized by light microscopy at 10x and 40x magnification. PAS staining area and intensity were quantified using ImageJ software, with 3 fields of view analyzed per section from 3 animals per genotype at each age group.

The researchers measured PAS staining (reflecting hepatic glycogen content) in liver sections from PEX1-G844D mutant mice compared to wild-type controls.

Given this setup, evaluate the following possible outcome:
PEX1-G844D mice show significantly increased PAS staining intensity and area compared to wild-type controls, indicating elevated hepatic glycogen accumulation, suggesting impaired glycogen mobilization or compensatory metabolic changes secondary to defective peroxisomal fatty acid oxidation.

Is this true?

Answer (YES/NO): NO